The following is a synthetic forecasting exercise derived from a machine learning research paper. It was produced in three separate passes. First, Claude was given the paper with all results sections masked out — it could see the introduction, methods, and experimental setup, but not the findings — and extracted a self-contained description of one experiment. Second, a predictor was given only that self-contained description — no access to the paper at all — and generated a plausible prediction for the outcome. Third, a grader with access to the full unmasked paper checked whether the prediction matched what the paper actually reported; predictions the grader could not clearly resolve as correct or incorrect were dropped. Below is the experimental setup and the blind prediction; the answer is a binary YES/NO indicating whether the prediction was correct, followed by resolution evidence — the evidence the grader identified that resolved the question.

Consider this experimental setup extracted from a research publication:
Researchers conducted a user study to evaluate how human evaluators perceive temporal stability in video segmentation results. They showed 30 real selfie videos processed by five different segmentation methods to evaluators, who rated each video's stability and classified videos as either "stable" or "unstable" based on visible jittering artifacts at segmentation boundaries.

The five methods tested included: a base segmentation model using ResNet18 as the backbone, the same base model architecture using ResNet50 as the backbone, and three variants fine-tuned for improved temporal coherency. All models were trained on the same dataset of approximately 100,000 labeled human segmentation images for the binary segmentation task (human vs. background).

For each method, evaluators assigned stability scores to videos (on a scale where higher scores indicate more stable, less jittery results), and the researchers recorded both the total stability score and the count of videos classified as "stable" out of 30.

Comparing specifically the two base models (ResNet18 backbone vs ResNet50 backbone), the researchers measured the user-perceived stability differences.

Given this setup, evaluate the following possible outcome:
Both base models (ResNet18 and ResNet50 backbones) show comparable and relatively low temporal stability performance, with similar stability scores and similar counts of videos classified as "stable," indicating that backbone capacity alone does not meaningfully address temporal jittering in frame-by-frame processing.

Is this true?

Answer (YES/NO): YES